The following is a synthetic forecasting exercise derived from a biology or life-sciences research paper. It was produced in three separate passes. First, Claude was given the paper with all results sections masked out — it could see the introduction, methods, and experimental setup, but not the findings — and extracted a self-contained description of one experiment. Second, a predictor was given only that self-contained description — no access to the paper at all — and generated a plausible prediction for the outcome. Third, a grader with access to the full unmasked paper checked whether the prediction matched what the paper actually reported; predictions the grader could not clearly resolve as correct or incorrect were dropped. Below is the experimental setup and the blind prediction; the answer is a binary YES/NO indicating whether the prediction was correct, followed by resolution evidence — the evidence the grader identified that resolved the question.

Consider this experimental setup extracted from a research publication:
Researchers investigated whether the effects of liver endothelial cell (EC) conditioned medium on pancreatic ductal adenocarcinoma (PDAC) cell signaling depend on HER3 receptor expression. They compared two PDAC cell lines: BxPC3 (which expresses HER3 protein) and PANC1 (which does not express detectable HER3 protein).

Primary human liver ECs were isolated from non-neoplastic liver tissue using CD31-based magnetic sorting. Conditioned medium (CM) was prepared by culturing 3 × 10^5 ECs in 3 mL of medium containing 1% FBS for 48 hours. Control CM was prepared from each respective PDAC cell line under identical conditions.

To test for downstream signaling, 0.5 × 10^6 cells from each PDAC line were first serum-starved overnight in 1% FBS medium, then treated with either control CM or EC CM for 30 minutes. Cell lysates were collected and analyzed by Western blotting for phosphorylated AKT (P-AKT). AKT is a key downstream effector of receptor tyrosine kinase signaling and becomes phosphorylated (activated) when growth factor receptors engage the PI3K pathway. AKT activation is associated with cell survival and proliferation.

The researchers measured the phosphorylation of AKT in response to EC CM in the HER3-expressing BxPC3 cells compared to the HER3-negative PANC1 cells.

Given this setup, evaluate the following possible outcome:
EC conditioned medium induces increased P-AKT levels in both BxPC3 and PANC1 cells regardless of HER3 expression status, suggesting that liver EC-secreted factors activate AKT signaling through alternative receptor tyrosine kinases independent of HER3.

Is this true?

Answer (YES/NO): YES